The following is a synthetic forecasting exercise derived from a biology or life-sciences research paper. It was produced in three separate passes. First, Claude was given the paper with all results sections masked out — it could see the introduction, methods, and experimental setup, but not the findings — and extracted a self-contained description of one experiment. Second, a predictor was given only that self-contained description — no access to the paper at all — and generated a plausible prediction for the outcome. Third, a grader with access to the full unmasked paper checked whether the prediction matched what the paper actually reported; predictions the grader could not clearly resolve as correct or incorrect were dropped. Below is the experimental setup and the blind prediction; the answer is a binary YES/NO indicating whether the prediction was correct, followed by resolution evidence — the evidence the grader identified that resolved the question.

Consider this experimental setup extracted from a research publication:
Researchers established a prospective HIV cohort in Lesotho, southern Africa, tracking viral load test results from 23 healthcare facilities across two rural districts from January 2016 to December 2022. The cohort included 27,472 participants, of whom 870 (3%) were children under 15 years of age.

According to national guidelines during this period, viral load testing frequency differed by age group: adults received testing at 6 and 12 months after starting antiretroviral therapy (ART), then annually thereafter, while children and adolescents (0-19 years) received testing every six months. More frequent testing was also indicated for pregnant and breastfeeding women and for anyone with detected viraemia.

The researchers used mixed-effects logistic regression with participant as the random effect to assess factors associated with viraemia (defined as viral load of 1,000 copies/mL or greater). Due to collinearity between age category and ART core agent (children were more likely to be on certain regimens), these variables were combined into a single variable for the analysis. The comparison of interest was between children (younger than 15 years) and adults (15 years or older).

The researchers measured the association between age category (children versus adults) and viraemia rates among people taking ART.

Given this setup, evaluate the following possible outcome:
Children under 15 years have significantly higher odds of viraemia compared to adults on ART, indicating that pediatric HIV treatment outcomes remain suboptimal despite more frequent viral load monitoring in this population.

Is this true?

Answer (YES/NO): YES